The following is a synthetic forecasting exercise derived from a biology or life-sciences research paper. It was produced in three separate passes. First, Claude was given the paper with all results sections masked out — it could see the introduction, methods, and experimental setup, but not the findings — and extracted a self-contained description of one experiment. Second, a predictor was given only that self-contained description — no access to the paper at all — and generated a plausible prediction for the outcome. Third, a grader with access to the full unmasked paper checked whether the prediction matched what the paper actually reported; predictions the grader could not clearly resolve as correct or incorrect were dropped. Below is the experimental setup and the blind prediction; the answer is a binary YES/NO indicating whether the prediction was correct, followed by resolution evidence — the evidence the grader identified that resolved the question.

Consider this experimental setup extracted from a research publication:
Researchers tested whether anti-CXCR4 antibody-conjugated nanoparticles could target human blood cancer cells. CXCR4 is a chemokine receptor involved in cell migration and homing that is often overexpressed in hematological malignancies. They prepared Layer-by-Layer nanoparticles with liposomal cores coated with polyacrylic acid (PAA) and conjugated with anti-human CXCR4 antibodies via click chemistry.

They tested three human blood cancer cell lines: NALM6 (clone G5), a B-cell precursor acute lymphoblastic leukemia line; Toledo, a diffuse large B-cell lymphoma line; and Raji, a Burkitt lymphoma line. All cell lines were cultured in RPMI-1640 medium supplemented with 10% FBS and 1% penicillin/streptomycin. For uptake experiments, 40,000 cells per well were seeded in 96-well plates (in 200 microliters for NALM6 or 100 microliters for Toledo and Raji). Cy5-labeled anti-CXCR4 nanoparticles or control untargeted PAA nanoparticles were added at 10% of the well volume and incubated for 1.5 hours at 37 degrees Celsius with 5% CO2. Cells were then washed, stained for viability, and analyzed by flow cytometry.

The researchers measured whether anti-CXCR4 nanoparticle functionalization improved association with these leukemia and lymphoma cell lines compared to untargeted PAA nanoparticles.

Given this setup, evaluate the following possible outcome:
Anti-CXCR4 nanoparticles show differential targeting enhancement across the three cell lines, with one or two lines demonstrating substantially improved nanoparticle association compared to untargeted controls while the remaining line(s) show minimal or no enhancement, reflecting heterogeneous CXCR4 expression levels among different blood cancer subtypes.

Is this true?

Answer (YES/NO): NO